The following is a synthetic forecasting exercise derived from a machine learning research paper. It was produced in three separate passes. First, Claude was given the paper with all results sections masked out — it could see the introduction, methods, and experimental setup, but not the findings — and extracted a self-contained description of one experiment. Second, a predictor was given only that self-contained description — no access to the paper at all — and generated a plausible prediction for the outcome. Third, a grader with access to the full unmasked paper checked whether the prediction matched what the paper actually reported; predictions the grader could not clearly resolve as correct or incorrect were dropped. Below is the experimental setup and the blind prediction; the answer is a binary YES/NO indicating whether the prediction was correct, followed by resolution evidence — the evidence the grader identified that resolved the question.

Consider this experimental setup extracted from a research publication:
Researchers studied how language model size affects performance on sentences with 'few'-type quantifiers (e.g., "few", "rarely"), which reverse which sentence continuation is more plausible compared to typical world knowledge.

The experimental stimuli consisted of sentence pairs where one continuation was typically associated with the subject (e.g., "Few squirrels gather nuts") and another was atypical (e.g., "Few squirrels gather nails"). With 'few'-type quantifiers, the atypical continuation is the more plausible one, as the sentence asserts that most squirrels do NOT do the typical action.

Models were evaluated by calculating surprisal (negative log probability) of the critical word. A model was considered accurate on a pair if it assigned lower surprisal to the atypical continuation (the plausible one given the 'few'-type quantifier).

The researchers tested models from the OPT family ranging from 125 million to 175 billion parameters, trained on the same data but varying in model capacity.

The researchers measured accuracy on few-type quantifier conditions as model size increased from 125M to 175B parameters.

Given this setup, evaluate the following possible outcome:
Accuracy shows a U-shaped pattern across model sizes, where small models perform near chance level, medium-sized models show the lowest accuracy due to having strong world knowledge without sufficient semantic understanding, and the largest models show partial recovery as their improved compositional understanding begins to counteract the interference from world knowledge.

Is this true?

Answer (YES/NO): NO